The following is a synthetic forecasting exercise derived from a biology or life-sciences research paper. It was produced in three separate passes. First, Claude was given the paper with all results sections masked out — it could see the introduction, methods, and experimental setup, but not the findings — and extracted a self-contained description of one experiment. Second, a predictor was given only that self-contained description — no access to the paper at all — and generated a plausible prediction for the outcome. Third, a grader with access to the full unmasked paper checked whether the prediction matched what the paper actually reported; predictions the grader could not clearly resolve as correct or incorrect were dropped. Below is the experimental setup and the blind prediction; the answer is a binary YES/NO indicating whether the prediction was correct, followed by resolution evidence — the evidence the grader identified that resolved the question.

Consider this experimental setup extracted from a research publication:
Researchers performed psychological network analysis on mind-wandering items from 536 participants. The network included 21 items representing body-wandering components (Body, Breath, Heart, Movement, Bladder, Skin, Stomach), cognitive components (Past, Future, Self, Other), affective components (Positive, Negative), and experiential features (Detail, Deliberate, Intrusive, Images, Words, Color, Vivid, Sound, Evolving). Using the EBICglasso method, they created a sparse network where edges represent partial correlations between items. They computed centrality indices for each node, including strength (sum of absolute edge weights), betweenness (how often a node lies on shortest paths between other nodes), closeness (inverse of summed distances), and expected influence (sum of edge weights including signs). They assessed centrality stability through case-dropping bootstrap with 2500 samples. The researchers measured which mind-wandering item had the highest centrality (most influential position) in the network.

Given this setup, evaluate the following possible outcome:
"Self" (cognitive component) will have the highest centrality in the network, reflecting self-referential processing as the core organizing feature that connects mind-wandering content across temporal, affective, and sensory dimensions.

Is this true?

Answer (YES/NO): NO